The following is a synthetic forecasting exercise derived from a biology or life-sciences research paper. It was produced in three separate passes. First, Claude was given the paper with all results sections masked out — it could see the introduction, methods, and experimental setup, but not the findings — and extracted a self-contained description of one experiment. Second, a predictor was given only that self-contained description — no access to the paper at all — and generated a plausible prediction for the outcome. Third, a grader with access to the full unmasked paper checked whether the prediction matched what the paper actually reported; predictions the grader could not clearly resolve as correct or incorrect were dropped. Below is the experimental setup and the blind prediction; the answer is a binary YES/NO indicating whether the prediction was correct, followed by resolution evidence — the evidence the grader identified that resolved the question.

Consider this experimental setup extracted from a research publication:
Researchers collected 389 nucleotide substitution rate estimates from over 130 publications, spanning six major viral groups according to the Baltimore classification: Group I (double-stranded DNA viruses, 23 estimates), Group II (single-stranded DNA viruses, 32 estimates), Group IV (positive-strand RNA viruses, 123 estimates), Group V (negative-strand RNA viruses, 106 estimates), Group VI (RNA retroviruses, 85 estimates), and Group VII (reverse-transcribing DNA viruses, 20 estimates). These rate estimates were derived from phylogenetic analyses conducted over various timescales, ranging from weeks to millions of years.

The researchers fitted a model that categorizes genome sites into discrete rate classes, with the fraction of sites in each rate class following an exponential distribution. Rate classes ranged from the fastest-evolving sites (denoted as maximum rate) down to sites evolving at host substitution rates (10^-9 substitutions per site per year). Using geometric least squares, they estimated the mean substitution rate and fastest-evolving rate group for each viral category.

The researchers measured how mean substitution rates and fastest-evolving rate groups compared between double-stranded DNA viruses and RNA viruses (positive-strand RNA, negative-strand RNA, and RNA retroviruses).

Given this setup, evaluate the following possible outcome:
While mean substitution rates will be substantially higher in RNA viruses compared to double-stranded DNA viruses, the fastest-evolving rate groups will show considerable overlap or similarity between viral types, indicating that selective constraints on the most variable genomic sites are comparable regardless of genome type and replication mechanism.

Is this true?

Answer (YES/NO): NO